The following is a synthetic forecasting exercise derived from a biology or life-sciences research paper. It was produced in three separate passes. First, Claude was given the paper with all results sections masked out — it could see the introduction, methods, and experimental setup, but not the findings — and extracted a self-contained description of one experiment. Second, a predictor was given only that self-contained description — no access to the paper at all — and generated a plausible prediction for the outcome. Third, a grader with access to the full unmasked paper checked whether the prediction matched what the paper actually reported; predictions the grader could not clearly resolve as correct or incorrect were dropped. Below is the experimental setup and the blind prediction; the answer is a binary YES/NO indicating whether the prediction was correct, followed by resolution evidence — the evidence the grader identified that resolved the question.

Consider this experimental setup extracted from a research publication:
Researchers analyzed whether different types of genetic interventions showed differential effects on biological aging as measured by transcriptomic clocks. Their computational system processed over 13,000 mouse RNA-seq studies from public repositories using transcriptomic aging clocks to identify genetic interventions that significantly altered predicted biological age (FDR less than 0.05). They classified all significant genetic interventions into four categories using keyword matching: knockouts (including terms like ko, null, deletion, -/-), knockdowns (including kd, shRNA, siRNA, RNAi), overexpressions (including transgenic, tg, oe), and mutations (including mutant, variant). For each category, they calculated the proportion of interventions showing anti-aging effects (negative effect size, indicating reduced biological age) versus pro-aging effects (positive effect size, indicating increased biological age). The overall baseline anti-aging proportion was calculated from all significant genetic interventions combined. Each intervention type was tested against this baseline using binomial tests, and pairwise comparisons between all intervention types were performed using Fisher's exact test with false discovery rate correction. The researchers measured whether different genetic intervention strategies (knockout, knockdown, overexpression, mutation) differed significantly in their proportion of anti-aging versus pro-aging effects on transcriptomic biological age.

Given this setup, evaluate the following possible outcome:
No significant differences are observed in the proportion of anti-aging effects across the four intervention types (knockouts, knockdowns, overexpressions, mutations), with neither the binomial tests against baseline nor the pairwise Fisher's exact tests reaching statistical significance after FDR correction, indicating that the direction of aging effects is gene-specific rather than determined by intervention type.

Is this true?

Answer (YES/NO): NO